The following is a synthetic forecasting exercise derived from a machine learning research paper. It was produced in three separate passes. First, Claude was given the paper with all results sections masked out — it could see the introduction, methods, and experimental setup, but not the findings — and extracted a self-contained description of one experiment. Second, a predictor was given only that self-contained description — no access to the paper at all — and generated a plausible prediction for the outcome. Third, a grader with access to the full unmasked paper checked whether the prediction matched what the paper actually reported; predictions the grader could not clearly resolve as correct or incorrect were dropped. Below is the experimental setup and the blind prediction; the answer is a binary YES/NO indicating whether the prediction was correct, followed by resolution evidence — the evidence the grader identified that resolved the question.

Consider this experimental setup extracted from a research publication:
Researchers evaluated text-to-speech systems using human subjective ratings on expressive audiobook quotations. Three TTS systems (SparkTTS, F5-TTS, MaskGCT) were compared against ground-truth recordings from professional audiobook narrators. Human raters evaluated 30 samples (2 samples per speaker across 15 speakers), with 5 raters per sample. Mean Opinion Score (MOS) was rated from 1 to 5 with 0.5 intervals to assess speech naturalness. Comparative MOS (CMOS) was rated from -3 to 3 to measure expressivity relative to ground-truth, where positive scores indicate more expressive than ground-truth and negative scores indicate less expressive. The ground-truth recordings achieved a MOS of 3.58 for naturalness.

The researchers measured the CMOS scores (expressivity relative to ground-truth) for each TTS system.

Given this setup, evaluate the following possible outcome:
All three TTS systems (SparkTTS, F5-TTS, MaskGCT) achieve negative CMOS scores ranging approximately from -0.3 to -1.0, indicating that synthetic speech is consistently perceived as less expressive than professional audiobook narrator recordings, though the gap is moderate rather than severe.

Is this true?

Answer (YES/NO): NO